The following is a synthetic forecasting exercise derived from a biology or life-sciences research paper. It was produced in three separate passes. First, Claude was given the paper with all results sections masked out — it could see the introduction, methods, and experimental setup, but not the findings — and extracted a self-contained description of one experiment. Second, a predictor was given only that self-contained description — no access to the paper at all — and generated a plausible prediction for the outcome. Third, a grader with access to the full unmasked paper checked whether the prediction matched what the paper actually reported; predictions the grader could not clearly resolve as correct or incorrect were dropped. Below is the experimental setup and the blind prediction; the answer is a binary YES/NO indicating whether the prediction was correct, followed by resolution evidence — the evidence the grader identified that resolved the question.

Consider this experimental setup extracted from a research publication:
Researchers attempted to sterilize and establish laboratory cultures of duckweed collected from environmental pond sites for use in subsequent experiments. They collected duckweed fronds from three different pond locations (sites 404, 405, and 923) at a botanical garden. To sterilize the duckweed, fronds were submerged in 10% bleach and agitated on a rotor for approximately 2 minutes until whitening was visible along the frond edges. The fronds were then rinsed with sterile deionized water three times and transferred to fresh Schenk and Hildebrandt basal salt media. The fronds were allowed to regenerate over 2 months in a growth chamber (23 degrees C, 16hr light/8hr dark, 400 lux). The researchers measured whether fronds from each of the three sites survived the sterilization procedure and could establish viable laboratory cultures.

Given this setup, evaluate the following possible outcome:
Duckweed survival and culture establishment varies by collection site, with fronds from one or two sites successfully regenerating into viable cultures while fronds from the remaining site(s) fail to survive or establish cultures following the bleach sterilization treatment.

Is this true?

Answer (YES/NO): YES